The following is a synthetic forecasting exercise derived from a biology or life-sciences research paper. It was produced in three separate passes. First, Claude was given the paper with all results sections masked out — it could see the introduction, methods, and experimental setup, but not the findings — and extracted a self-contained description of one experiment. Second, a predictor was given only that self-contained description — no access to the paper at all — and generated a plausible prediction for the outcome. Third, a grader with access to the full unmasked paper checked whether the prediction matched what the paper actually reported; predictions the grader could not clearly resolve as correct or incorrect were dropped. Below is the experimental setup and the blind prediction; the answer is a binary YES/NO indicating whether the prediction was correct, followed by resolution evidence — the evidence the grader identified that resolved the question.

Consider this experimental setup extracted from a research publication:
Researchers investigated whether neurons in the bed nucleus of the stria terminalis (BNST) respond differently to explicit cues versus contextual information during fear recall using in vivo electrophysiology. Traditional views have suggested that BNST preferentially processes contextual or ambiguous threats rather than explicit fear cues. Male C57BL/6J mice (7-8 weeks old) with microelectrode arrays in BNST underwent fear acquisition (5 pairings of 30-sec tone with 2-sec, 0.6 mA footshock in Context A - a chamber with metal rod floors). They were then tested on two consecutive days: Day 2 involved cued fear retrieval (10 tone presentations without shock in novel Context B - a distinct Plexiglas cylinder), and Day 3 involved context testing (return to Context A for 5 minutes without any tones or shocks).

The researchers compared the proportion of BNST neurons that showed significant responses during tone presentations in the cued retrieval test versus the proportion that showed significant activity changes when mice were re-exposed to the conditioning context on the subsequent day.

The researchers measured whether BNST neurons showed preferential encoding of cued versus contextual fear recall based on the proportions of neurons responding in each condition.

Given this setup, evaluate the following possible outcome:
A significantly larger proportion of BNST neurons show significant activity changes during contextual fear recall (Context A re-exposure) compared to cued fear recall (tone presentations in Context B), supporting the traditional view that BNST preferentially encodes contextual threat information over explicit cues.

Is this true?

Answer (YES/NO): YES